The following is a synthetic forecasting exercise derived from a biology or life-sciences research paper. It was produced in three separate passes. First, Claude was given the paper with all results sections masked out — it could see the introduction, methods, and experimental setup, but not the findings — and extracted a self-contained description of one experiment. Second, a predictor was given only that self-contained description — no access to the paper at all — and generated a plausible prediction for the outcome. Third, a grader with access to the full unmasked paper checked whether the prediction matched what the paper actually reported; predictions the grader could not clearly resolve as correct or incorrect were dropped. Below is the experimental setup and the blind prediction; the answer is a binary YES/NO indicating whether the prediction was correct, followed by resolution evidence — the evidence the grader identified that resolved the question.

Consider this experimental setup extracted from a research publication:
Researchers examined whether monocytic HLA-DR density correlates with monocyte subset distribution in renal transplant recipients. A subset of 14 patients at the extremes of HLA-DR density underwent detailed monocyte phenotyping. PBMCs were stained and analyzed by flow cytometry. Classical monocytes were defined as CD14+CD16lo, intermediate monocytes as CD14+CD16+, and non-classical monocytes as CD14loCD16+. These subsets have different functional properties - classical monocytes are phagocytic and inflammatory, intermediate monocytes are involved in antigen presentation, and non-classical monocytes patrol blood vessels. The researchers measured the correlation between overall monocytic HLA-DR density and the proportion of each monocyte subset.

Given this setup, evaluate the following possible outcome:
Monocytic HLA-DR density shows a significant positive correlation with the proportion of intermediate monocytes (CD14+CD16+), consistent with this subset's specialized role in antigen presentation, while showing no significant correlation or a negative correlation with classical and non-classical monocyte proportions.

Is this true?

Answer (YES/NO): NO